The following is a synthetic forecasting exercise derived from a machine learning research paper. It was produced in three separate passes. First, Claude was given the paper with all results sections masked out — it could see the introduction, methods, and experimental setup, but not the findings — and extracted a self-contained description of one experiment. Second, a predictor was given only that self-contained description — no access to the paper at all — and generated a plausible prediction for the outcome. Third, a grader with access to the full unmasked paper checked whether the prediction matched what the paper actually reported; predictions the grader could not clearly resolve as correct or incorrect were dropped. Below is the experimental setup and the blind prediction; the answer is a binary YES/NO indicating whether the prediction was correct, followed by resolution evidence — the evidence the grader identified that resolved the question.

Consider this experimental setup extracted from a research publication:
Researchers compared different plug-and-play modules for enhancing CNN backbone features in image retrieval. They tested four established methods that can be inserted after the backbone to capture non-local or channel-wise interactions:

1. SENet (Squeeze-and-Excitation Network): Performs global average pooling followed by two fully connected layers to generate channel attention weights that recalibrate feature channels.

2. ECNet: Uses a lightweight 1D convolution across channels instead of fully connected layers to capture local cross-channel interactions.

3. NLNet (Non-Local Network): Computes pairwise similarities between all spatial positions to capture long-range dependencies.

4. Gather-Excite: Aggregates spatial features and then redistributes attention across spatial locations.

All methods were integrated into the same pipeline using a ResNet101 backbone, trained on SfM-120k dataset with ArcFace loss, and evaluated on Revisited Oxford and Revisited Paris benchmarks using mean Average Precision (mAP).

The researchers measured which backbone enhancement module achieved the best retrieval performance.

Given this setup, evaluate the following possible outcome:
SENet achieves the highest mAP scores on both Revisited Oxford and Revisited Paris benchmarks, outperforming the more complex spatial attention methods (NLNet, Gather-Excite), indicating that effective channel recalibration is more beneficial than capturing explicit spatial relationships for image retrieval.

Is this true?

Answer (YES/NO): YES